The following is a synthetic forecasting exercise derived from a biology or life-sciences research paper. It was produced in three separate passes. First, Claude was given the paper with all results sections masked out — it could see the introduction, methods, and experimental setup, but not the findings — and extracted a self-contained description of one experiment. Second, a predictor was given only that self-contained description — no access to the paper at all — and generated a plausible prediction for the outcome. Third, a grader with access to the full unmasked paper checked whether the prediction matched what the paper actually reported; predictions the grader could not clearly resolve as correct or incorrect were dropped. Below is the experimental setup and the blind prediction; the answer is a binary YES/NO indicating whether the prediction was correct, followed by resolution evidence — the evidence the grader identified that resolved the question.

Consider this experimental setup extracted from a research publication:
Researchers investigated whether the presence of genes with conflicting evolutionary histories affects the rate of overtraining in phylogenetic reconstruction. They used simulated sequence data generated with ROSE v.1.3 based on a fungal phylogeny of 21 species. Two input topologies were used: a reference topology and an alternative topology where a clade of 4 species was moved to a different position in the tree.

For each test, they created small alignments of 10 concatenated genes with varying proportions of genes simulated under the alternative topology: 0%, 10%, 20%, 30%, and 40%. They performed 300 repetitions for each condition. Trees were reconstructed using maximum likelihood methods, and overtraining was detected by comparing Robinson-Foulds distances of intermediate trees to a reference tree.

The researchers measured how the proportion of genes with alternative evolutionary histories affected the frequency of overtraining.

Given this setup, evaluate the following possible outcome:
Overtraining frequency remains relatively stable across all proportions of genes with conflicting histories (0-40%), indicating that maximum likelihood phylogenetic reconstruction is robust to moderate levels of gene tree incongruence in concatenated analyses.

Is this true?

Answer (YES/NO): NO